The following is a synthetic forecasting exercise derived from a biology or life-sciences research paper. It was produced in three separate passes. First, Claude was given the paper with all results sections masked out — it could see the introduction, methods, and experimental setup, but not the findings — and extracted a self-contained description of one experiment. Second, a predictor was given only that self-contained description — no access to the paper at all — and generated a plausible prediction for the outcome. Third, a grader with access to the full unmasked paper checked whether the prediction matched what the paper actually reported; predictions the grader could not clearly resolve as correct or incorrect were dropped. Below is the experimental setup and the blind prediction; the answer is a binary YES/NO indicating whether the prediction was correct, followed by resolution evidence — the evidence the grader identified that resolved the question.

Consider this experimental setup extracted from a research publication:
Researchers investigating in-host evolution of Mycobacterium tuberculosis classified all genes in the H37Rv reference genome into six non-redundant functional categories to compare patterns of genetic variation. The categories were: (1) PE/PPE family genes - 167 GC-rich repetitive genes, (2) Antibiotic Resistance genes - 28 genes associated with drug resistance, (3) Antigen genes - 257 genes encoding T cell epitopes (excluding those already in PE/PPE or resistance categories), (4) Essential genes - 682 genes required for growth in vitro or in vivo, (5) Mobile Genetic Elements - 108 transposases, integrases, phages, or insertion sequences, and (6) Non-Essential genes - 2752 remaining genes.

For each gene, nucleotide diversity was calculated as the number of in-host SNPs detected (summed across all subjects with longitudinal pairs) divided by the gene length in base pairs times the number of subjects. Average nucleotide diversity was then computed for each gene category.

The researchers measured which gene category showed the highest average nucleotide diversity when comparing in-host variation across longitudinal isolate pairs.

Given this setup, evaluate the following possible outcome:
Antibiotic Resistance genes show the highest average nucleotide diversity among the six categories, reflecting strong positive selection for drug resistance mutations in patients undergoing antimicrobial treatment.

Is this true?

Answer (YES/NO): YES